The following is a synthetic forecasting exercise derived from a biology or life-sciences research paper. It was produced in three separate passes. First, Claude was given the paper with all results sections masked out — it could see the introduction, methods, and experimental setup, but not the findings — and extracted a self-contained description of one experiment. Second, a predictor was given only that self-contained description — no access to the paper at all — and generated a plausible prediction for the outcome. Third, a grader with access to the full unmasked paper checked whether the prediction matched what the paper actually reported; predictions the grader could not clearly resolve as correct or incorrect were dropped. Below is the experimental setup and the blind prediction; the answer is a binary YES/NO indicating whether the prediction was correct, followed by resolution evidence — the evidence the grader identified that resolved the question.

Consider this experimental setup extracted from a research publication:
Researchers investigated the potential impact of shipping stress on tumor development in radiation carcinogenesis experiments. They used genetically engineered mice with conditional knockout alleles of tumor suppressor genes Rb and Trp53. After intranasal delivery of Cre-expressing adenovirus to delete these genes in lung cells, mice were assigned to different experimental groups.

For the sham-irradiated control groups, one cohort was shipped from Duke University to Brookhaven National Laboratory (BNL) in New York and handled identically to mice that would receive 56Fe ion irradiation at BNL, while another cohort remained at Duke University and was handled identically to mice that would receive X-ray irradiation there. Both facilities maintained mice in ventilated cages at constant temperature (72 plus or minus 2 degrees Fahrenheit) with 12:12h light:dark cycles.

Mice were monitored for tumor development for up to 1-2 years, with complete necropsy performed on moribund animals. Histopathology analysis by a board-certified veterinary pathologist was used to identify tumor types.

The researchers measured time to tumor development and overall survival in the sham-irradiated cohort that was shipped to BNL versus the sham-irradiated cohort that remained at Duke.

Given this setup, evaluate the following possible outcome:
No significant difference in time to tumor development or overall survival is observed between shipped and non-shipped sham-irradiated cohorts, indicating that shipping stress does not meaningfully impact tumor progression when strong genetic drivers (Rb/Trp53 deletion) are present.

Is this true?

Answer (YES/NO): YES